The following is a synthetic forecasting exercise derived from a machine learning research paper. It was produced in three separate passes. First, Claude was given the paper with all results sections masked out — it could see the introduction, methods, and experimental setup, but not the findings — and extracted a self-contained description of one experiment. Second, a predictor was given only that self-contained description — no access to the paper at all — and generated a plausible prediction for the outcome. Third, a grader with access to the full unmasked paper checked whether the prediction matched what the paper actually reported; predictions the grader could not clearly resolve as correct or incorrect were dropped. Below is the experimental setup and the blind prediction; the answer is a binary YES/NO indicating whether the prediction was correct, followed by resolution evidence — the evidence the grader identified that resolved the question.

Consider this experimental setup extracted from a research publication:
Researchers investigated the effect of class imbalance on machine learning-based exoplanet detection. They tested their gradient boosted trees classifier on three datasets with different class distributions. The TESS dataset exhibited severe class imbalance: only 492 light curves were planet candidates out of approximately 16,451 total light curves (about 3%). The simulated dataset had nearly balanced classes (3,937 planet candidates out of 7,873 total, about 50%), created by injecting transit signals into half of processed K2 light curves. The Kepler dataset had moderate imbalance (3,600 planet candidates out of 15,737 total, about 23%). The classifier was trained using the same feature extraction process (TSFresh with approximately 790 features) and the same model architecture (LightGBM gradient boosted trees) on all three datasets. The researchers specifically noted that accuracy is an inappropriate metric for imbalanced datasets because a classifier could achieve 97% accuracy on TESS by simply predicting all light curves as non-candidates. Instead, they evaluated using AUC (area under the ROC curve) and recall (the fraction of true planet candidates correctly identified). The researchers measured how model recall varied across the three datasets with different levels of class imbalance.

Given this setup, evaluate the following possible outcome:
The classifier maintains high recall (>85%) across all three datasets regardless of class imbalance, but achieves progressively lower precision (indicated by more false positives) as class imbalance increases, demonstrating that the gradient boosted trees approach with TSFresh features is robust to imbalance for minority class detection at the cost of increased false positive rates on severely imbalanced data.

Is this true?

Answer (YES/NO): NO